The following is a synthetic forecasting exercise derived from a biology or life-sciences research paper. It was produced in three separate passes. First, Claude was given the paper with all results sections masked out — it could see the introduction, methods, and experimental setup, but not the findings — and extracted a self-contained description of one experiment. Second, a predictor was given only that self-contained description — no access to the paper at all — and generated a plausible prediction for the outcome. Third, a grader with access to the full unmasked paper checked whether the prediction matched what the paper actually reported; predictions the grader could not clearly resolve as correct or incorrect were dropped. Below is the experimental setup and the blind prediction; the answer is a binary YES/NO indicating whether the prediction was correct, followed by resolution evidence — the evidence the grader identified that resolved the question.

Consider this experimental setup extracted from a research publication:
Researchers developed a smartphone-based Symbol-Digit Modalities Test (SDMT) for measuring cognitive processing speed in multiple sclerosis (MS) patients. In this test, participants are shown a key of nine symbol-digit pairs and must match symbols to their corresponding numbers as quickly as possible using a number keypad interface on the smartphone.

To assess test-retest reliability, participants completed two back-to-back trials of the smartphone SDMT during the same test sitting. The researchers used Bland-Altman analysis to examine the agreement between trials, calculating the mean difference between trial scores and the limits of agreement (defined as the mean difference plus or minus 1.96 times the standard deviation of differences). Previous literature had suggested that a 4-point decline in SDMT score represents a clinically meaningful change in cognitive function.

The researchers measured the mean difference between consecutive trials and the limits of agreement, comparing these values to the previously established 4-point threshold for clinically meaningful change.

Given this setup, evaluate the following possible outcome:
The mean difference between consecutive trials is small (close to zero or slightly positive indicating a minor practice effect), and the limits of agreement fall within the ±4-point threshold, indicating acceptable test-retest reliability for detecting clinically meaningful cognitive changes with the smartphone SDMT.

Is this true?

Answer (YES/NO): NO